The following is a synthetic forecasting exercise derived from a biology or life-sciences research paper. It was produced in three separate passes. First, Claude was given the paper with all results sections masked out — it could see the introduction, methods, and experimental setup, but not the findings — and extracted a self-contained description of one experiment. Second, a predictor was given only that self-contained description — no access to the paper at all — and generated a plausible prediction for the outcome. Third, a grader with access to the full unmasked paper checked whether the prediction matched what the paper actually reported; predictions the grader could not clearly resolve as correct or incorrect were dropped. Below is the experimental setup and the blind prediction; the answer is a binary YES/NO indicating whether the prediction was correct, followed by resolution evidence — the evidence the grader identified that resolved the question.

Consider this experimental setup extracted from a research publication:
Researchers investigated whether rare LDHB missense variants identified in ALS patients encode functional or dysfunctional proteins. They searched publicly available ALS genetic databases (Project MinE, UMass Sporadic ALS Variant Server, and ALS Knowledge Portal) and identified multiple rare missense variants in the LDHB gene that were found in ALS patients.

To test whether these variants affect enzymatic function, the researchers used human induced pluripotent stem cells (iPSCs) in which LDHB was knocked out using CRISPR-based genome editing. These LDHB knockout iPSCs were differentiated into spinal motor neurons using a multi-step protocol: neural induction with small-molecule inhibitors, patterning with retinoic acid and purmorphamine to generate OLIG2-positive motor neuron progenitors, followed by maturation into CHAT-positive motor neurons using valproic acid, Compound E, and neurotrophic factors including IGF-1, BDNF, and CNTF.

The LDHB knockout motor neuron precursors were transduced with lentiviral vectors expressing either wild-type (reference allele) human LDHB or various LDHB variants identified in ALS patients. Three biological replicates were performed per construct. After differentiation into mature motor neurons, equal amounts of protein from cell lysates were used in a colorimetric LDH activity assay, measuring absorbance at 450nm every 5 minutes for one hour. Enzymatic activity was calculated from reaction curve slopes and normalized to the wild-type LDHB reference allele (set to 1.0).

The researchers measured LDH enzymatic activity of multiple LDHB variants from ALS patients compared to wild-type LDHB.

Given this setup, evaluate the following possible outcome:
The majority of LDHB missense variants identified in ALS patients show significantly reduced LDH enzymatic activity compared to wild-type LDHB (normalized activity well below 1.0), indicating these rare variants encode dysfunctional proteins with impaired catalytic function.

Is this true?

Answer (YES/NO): YES